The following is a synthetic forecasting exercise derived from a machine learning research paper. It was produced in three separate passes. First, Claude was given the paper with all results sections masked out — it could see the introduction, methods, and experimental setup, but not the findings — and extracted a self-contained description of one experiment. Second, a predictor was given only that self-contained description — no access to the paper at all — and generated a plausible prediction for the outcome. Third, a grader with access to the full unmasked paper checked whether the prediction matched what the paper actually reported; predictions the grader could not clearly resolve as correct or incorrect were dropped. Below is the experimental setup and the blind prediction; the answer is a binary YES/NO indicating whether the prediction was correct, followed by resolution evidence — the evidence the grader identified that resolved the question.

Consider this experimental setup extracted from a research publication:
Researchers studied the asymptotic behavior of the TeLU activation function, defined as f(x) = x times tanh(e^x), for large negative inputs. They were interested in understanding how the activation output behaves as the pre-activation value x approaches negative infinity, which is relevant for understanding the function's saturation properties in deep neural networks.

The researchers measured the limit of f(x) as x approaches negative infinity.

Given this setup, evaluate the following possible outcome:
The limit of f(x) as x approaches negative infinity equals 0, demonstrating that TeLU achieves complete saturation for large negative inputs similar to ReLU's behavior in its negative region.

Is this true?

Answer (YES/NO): YES